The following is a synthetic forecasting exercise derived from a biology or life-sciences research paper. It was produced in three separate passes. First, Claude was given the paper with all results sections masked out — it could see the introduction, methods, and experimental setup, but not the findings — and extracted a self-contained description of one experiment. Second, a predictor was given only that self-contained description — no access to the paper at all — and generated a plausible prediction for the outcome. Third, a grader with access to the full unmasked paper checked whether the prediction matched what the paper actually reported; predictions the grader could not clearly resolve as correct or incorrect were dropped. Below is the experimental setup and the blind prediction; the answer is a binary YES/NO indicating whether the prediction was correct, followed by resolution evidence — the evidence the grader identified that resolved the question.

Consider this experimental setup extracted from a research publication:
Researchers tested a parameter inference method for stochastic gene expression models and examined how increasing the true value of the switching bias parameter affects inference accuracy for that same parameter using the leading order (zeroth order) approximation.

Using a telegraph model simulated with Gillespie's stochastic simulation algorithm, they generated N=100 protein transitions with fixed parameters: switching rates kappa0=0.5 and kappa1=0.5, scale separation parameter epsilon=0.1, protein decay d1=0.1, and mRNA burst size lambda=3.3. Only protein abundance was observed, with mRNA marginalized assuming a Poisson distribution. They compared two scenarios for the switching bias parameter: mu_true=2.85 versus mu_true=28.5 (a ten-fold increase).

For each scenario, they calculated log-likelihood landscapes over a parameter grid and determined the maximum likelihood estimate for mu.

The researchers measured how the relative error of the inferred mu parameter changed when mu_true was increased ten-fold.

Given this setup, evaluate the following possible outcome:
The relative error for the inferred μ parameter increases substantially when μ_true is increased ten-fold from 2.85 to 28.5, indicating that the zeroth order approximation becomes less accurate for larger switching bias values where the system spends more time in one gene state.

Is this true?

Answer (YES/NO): NO